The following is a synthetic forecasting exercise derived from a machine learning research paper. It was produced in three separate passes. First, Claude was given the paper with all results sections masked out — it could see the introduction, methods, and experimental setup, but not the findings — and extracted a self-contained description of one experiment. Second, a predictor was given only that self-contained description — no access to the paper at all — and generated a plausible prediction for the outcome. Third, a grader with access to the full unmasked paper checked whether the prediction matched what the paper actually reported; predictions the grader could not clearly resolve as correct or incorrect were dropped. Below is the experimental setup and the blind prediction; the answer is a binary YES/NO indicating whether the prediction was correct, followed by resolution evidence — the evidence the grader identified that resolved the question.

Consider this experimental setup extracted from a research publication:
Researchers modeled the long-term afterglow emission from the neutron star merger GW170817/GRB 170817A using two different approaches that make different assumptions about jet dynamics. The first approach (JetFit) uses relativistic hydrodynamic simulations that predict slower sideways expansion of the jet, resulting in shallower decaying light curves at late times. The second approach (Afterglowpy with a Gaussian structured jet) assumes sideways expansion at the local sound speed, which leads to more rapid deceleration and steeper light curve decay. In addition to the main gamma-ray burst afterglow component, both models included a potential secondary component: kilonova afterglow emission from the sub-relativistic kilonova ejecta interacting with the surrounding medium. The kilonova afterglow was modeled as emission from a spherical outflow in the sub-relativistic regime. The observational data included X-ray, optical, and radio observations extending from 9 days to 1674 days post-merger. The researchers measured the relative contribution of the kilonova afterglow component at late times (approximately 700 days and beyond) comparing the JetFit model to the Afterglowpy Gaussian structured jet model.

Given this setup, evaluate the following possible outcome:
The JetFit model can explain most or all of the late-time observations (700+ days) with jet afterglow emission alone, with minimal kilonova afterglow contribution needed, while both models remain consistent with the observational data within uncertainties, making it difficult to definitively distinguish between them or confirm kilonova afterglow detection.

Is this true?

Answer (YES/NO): NO